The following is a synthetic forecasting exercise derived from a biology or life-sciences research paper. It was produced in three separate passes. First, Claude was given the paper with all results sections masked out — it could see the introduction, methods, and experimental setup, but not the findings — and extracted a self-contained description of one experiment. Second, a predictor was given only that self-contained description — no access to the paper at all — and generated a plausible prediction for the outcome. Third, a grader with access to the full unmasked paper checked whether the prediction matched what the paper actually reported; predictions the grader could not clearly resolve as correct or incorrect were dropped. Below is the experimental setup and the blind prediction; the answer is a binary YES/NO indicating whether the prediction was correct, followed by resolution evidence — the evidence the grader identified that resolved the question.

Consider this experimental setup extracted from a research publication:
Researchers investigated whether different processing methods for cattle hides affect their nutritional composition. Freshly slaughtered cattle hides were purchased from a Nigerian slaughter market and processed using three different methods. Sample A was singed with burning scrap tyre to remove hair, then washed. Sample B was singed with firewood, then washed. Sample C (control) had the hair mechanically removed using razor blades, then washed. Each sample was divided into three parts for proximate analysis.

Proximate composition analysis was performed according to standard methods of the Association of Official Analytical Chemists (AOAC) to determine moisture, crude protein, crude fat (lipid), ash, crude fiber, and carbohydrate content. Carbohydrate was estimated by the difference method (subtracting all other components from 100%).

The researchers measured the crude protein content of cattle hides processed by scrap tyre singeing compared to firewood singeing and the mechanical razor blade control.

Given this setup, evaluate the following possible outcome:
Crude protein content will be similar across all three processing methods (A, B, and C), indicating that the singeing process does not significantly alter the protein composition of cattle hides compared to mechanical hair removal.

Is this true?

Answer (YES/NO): NO